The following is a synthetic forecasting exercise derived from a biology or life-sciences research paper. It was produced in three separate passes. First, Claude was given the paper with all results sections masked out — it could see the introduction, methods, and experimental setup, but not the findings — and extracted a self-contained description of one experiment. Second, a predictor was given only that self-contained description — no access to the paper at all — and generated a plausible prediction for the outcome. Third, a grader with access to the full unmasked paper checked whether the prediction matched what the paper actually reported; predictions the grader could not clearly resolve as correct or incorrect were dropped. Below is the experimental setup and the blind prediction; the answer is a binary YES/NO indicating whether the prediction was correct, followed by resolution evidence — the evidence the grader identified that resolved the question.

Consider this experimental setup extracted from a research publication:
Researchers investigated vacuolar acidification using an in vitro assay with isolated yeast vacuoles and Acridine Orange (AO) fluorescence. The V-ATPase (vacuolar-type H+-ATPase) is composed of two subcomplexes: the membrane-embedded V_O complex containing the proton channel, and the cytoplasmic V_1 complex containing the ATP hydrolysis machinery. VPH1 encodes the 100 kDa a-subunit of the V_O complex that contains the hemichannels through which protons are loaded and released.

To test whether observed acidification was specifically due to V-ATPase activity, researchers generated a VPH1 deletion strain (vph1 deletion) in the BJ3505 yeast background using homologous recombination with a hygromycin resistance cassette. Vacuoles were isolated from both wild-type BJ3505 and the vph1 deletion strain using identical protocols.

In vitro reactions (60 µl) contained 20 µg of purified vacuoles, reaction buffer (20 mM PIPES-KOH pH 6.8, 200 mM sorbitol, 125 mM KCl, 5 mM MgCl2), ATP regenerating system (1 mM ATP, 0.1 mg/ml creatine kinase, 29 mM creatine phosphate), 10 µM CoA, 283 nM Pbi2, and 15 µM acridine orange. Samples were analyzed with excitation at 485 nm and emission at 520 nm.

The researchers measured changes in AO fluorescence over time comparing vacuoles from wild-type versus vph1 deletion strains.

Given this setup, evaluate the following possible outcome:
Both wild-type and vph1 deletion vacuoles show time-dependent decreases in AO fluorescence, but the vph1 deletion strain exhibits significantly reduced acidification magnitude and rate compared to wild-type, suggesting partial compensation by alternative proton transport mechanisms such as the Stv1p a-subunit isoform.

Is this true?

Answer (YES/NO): NO